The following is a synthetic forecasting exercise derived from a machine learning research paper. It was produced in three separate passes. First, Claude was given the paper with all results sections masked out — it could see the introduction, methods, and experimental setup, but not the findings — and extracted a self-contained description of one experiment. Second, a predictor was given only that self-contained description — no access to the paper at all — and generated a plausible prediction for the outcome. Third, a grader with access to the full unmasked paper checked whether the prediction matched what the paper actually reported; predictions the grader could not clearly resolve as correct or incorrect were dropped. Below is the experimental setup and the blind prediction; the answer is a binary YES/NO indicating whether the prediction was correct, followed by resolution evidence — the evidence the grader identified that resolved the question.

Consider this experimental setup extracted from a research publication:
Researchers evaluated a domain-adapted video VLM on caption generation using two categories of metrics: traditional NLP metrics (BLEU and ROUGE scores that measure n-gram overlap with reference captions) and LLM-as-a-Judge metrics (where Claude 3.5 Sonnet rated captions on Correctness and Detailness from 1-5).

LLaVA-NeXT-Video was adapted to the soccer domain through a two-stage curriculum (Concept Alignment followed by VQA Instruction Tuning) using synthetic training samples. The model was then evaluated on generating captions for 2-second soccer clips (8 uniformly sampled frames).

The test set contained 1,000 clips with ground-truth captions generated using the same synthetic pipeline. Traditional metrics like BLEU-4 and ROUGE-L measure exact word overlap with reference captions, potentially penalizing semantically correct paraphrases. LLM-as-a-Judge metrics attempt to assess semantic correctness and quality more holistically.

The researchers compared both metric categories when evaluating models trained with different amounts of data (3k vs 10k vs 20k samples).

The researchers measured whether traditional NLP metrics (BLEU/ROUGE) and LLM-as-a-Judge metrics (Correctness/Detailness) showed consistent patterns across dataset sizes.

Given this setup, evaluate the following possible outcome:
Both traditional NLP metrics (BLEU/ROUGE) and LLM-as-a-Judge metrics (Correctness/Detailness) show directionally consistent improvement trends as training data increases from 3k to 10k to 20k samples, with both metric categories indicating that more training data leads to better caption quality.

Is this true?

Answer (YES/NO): NO